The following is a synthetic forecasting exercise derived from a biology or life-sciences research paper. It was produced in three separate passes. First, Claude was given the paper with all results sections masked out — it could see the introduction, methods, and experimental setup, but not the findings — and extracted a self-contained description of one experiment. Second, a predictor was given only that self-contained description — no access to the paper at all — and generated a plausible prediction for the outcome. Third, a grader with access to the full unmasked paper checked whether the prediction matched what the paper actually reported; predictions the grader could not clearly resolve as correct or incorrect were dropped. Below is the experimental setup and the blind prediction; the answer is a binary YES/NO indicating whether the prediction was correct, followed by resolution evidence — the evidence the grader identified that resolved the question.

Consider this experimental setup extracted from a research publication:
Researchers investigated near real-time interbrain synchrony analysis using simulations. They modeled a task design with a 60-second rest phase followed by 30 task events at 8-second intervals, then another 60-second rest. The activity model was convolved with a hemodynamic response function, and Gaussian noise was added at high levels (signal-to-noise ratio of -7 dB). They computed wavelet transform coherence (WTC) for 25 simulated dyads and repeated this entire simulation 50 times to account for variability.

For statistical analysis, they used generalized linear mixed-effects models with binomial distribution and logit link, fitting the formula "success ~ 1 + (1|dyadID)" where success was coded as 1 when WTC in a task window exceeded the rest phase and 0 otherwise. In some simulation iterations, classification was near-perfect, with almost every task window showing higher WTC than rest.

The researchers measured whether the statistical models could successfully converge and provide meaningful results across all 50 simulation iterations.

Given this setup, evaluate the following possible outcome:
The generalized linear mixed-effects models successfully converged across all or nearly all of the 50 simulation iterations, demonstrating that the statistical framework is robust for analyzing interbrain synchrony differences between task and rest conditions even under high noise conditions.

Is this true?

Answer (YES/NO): NO